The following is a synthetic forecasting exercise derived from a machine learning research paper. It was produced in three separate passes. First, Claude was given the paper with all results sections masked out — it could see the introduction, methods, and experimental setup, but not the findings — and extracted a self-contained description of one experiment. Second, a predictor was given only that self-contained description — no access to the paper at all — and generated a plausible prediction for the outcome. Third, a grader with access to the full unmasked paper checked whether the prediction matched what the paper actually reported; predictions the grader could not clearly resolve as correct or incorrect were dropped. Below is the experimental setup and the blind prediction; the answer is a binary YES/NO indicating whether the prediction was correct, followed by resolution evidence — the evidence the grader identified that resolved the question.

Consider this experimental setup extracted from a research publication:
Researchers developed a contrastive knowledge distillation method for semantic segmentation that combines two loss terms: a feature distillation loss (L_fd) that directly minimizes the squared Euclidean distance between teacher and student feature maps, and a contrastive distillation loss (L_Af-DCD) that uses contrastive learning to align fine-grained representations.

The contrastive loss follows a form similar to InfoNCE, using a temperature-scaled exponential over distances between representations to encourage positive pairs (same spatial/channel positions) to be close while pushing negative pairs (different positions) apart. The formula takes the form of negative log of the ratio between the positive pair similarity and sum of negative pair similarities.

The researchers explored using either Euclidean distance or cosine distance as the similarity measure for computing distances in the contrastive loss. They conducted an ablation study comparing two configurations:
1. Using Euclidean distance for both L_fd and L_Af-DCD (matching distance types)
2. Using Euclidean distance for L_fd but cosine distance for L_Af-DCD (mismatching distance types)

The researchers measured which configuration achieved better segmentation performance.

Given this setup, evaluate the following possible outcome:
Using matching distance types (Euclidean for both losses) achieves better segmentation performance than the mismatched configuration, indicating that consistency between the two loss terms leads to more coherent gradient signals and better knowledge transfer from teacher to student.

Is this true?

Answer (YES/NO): YES